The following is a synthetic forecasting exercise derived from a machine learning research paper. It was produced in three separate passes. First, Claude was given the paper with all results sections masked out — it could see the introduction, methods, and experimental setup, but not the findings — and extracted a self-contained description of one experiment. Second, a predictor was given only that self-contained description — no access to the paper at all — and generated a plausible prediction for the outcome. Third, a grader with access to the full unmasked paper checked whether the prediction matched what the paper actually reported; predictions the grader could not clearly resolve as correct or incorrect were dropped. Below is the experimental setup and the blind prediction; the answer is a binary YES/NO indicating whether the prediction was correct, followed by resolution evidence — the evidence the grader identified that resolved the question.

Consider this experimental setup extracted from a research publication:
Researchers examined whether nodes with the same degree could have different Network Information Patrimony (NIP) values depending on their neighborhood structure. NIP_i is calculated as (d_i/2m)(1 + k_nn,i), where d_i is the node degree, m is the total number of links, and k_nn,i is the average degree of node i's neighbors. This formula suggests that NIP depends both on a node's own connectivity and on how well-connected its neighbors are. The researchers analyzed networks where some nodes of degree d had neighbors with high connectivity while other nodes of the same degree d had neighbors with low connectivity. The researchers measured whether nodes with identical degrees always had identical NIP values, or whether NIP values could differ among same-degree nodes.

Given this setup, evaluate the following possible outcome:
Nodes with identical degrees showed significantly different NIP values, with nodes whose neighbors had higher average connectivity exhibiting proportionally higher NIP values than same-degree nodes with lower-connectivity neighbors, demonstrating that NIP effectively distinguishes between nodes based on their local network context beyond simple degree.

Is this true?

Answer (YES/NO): YES